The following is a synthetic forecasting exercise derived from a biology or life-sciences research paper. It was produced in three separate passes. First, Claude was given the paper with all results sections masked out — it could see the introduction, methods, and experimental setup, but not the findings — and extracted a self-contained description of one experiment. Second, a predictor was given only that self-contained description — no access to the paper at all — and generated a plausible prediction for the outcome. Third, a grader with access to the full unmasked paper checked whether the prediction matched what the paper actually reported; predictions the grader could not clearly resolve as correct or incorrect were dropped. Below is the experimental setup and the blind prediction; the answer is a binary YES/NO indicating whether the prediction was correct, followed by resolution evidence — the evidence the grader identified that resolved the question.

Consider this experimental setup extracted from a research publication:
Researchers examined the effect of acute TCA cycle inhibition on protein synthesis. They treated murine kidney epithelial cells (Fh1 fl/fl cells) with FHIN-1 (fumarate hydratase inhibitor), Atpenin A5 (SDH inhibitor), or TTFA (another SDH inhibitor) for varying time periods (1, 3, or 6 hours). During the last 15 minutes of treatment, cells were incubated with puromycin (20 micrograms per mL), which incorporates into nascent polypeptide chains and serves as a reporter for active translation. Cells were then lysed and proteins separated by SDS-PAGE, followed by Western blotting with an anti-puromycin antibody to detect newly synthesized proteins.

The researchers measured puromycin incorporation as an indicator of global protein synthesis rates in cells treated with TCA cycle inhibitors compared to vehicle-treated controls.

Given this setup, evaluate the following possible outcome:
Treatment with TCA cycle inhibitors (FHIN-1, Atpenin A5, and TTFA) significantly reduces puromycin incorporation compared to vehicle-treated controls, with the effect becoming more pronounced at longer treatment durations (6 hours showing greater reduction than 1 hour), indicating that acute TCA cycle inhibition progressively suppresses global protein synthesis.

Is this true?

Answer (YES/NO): YES